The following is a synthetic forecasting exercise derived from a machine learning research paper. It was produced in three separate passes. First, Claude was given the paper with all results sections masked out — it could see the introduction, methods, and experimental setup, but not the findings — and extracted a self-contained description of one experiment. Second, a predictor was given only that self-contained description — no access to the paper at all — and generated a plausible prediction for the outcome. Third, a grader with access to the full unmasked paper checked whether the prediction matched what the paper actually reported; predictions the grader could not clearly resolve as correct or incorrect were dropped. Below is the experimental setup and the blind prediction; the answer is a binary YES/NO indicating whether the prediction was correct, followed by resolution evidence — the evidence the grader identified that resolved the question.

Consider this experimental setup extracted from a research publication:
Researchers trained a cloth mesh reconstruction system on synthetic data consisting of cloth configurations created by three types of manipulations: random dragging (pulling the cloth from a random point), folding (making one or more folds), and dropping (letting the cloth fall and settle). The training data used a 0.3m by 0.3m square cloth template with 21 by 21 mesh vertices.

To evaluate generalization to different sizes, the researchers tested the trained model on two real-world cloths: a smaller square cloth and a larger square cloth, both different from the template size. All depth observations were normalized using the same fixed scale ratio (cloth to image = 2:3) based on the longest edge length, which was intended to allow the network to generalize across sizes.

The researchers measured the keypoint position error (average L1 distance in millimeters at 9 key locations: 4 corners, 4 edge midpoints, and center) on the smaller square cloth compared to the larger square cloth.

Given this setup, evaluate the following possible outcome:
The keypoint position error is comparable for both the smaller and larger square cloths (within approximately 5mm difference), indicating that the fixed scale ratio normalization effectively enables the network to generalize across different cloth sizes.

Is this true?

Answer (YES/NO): NO